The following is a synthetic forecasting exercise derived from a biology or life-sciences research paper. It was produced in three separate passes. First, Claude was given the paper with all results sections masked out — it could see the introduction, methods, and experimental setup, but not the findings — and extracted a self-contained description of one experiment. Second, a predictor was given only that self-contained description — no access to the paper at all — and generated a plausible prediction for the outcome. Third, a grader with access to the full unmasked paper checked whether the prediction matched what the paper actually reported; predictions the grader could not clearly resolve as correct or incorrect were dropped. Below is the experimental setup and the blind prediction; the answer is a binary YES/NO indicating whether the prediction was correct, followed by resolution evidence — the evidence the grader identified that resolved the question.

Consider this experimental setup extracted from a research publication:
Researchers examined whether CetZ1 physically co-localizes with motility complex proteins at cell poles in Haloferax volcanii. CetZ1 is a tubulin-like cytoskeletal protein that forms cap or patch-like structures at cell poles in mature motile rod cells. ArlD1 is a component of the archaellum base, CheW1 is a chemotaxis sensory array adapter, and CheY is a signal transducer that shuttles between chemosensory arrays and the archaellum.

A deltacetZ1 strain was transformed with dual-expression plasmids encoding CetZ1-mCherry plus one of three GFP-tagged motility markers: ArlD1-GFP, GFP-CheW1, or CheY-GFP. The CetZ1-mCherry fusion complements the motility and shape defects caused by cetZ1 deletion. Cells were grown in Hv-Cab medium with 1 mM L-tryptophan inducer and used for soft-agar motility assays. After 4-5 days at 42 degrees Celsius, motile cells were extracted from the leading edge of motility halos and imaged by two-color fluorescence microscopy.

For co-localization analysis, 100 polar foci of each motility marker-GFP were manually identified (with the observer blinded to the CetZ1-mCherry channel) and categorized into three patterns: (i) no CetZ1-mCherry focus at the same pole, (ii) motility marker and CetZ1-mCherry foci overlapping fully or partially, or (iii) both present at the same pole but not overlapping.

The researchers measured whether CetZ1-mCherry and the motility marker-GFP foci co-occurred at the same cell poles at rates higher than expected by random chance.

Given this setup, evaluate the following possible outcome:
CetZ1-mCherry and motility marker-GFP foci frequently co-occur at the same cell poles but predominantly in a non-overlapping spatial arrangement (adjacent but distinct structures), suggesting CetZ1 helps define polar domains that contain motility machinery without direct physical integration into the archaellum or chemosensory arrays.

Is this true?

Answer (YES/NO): NO